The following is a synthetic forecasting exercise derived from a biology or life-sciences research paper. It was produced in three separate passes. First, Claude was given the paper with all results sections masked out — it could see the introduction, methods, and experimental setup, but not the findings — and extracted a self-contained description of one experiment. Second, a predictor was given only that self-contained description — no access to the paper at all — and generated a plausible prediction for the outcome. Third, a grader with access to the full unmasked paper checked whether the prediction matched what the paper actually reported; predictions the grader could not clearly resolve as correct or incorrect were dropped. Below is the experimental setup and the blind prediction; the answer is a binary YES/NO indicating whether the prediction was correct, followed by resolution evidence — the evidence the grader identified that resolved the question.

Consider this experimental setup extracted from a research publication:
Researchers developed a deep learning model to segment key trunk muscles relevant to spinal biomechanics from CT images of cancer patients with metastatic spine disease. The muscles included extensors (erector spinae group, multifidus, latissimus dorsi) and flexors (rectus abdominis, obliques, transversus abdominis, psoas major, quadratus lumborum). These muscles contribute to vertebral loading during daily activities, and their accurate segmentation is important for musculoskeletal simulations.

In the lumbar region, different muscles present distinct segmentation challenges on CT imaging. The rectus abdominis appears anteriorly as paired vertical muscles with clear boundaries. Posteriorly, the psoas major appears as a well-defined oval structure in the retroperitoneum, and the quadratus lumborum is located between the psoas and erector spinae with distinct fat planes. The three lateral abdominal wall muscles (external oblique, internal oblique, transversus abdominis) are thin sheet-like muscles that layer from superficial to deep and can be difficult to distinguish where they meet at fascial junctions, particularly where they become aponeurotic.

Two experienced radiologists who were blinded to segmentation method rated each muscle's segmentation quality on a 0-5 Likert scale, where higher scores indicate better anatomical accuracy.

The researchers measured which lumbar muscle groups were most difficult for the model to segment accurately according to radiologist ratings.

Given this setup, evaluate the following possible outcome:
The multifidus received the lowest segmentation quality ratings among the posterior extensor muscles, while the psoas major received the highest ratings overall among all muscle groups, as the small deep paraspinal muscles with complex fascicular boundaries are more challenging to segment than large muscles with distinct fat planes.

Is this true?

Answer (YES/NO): NO